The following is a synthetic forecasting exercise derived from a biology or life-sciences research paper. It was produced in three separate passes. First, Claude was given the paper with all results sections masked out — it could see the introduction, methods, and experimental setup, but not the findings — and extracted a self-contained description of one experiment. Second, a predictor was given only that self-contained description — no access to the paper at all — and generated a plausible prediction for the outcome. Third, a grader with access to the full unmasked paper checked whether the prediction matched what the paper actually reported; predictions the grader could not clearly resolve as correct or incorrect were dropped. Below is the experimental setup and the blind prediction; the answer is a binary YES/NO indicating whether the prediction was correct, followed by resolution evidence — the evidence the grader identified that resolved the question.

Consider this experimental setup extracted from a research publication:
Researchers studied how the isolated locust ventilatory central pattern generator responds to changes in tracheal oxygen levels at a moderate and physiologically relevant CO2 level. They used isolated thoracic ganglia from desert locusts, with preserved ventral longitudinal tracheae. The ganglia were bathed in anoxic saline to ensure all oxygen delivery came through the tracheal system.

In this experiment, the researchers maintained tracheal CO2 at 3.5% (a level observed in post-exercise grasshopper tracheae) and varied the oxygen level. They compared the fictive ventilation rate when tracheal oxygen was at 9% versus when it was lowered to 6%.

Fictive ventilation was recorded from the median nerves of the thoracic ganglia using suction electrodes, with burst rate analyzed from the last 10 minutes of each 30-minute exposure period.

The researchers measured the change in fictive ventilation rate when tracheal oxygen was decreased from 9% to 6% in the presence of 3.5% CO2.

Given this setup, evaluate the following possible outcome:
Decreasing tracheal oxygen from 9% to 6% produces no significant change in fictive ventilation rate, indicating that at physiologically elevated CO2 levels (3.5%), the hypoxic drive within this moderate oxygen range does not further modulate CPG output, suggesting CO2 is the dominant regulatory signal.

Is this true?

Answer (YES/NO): NO